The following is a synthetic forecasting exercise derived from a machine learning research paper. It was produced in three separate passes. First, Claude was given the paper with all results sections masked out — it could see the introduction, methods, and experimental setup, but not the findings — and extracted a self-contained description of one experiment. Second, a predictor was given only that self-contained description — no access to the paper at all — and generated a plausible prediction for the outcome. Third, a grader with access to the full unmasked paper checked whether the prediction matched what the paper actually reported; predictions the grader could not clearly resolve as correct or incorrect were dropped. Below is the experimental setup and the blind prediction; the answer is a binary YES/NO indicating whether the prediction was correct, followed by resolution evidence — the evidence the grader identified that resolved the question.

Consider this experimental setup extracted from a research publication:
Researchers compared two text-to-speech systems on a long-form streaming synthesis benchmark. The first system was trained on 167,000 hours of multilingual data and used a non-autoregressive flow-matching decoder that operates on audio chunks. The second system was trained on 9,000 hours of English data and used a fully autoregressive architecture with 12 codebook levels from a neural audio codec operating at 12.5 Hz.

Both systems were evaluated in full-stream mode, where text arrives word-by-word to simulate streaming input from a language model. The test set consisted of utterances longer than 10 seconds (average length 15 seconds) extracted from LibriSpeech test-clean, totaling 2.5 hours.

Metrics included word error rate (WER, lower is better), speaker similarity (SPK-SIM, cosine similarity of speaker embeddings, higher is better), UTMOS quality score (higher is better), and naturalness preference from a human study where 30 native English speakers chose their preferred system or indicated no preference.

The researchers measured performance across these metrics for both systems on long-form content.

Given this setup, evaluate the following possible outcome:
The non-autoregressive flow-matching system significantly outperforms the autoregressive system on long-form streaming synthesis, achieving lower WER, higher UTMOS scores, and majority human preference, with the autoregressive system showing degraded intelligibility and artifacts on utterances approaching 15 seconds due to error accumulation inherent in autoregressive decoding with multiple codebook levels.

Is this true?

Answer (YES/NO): NO